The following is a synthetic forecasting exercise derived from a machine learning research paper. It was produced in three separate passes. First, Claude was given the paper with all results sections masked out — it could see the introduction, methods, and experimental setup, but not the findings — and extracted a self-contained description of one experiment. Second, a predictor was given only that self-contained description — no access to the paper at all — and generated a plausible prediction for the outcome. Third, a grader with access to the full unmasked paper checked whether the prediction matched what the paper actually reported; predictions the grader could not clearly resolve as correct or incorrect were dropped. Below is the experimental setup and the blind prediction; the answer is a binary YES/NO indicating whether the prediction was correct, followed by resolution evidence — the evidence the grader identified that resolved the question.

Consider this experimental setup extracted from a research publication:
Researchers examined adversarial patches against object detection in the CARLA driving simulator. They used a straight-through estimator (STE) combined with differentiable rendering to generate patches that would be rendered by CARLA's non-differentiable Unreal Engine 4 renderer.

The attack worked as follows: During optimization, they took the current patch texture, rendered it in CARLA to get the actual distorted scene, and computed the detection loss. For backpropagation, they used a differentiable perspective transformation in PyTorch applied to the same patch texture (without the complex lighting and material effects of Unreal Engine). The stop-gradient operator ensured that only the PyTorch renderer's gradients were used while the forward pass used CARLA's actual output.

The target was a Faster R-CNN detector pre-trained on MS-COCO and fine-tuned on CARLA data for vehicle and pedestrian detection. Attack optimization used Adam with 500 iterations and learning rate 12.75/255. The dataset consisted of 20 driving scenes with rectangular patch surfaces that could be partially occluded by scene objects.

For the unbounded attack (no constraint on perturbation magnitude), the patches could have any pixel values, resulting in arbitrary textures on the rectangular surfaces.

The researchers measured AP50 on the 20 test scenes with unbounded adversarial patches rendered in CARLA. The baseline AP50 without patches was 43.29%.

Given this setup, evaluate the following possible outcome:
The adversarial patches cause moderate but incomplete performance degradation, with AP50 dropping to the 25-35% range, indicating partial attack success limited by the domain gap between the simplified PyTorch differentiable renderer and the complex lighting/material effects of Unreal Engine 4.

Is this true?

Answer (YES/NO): NO